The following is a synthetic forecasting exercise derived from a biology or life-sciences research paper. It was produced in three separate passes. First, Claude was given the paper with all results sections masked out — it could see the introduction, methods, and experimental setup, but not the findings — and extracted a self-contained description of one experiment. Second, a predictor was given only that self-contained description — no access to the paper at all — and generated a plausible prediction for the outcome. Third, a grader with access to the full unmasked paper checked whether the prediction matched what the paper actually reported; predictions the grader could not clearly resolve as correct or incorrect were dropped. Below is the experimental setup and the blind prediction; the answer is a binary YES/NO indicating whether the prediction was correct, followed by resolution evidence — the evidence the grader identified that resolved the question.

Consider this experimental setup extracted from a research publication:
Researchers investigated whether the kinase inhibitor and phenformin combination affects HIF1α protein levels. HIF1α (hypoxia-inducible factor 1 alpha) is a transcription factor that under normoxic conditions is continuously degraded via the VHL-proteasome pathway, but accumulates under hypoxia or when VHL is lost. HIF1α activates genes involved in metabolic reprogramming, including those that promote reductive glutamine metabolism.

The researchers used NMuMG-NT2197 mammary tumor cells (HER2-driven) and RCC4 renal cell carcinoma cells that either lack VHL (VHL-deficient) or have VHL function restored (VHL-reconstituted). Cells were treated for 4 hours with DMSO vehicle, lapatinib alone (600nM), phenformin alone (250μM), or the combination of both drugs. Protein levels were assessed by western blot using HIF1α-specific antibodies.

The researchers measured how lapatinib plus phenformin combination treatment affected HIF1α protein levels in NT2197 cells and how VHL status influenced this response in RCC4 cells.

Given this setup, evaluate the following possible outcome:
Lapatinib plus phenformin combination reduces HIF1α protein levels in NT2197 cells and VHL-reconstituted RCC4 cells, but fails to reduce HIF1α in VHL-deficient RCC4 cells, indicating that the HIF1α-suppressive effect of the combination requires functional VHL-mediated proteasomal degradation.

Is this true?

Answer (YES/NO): YES